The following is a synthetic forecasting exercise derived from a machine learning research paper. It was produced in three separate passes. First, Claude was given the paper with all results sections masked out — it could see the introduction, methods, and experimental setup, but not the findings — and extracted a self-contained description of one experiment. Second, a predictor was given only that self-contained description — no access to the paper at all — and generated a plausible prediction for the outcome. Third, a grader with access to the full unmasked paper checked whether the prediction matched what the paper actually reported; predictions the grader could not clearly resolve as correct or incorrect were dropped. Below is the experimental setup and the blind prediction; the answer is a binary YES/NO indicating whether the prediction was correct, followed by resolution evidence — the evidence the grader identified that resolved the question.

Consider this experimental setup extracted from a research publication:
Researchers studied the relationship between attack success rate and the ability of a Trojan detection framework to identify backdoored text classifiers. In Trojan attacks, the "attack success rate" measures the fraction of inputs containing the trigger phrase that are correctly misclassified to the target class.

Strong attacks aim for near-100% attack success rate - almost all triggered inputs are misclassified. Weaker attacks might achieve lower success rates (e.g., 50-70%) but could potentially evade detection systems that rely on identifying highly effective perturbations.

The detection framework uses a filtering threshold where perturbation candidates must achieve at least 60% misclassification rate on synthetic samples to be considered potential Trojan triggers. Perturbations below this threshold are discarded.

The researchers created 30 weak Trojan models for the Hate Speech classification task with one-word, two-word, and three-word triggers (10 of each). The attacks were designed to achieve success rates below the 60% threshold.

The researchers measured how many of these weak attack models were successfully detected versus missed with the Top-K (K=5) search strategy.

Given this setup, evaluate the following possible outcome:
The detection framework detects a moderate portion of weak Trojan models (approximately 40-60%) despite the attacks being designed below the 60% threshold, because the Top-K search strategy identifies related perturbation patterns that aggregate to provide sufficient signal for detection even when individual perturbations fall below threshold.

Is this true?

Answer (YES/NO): YES